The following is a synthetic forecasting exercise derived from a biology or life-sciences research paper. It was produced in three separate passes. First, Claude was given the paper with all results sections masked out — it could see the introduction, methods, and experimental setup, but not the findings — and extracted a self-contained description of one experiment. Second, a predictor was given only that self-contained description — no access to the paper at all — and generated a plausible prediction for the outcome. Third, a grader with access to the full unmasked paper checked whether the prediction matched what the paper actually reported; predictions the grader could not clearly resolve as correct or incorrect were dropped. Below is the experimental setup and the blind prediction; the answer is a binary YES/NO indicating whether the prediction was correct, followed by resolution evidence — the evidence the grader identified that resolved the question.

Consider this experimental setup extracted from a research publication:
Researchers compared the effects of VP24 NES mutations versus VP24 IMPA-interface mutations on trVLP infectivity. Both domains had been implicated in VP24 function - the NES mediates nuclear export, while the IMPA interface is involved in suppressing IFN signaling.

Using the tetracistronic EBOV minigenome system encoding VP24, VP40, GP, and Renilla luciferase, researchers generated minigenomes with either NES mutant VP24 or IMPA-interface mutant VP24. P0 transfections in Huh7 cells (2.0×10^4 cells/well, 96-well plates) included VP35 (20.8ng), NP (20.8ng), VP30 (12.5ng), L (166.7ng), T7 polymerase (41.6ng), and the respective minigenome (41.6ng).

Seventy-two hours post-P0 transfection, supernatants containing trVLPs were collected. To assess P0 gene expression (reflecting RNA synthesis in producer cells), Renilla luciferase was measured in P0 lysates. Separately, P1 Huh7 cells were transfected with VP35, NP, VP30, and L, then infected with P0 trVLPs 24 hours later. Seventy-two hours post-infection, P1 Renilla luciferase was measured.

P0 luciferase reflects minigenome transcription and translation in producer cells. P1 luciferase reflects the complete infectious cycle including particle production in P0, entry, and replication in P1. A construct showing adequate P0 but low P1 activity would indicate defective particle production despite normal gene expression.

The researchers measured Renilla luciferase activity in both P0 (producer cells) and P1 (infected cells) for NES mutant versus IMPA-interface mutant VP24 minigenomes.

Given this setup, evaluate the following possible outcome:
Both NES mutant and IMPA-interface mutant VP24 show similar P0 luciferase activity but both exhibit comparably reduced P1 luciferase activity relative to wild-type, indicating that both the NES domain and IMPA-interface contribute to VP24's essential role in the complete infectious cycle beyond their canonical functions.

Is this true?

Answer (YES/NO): NO